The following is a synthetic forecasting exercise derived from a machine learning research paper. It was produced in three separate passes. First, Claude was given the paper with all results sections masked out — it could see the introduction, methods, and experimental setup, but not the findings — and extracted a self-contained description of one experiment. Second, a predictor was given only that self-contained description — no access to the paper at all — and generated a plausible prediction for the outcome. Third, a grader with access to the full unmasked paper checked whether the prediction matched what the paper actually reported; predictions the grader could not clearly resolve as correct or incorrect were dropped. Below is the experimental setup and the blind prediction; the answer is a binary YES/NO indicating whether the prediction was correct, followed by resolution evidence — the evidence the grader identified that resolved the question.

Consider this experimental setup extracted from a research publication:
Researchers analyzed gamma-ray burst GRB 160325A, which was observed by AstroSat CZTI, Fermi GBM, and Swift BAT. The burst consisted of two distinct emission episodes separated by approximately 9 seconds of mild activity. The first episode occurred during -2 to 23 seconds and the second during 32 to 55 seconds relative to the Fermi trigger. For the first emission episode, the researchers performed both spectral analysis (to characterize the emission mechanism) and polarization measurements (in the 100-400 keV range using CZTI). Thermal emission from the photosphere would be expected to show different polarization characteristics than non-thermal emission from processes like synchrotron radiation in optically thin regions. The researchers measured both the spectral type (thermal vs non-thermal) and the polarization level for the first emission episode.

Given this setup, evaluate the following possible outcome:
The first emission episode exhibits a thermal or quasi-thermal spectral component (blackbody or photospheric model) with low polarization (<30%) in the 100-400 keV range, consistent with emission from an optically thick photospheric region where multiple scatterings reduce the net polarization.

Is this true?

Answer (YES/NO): NO